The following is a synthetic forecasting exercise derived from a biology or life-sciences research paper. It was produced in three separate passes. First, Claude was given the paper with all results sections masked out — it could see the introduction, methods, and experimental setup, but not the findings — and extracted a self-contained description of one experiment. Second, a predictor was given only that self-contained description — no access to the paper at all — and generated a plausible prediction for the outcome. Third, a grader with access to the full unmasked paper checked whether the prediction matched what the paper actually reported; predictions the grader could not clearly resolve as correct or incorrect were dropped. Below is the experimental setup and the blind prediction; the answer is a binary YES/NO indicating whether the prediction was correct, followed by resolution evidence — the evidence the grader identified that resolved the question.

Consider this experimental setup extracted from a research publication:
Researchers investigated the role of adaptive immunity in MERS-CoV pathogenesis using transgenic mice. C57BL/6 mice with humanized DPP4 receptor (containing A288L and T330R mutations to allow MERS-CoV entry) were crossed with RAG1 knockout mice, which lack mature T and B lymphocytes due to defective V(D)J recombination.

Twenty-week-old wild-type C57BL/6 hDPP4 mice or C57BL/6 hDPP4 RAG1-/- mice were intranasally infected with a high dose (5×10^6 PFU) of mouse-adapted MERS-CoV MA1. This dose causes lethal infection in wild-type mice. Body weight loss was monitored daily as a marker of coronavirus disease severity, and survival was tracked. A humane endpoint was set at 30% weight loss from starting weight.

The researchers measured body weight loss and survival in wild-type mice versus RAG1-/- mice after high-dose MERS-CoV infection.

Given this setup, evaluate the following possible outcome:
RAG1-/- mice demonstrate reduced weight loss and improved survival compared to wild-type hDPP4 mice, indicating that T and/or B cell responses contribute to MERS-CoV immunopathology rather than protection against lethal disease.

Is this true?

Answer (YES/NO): YES